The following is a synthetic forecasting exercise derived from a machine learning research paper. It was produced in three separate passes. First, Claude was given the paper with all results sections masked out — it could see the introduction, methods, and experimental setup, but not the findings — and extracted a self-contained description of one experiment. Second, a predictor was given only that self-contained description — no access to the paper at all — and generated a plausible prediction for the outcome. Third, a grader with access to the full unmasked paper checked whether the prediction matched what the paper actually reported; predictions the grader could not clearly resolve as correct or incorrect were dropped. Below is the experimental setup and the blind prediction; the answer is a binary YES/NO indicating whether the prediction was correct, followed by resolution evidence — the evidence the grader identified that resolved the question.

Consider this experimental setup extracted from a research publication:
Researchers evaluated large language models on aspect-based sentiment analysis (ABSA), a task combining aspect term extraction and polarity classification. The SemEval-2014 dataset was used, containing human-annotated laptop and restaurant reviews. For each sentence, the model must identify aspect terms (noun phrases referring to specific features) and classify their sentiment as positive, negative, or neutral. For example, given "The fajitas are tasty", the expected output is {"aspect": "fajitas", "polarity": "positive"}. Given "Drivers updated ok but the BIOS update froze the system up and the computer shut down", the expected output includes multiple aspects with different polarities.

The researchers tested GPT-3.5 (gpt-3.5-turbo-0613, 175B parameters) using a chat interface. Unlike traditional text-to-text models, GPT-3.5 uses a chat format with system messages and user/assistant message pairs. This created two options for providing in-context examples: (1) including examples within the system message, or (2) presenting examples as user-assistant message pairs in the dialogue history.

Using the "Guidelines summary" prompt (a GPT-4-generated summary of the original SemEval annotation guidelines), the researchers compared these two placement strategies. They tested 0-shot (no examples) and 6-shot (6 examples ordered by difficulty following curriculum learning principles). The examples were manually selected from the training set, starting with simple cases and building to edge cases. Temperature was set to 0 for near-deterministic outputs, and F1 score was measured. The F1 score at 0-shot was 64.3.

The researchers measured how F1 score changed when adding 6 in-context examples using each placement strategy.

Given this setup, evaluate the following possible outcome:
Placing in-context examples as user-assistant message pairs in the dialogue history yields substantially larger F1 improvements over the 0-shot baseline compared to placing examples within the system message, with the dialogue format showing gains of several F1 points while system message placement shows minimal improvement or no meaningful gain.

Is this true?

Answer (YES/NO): NO